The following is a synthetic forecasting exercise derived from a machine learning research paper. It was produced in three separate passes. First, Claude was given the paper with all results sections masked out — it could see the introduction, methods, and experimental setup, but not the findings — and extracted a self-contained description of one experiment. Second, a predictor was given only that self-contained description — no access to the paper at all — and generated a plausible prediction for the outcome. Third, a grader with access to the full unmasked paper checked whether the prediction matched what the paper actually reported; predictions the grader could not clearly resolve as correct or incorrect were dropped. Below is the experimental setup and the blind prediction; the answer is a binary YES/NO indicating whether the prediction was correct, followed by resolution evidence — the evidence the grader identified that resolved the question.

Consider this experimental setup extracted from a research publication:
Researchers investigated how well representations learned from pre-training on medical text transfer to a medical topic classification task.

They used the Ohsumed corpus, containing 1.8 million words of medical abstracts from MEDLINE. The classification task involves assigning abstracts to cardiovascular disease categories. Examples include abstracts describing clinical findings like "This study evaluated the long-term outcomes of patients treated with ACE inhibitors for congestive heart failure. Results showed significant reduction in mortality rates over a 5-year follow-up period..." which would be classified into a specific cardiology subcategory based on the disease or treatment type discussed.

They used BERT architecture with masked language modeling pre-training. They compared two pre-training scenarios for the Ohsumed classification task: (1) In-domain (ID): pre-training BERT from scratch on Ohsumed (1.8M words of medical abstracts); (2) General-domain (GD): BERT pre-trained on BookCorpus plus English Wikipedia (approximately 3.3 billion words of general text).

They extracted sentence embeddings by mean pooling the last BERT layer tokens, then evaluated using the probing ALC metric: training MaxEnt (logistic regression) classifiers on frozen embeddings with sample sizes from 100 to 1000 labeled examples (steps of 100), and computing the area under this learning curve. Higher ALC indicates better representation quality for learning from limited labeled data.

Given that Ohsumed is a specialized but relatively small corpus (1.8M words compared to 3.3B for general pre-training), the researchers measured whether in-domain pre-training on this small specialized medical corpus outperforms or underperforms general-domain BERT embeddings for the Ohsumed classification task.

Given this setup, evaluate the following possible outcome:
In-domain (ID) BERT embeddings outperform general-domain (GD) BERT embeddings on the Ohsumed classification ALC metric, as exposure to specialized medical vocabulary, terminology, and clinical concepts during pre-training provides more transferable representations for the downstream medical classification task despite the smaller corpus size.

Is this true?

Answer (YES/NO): NO